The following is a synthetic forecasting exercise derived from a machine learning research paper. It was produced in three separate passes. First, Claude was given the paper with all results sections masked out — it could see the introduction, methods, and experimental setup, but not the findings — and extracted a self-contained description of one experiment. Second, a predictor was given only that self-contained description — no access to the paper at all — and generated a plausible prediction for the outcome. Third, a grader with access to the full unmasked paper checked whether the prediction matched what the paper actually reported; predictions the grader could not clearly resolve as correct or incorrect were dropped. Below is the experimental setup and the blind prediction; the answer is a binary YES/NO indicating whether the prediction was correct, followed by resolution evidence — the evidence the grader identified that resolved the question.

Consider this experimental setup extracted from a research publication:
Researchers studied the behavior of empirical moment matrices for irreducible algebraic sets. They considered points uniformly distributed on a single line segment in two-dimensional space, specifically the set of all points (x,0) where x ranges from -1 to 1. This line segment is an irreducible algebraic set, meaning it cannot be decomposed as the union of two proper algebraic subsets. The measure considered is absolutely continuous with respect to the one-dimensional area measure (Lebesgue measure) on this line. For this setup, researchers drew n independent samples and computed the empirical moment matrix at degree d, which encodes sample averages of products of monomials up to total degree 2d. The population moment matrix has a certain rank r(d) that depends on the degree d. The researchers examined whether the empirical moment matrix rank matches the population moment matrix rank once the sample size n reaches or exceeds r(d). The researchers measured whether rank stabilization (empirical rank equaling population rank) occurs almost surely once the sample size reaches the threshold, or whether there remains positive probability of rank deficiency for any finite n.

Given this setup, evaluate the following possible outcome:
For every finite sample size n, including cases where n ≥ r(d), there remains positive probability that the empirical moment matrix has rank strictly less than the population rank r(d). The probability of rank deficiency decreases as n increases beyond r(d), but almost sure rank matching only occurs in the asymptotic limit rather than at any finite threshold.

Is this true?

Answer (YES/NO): NO